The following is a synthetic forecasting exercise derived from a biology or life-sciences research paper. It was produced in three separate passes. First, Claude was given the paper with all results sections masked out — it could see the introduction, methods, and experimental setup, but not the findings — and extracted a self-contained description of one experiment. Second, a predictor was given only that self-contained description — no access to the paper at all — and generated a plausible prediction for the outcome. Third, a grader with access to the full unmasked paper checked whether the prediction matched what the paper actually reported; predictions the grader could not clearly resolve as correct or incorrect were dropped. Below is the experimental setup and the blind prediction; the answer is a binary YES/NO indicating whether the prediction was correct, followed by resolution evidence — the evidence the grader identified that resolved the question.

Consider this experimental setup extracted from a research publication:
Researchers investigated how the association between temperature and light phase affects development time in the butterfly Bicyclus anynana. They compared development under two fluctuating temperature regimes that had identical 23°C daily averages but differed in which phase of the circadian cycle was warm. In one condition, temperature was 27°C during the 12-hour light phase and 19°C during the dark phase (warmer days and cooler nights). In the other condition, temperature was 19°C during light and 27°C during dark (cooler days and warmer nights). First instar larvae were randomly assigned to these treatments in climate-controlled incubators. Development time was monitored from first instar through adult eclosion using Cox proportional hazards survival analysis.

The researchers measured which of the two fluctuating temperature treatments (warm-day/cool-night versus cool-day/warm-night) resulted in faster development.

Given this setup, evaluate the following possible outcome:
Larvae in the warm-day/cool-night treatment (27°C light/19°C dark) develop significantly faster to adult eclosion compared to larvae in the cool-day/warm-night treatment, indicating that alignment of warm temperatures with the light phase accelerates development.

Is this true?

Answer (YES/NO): YES